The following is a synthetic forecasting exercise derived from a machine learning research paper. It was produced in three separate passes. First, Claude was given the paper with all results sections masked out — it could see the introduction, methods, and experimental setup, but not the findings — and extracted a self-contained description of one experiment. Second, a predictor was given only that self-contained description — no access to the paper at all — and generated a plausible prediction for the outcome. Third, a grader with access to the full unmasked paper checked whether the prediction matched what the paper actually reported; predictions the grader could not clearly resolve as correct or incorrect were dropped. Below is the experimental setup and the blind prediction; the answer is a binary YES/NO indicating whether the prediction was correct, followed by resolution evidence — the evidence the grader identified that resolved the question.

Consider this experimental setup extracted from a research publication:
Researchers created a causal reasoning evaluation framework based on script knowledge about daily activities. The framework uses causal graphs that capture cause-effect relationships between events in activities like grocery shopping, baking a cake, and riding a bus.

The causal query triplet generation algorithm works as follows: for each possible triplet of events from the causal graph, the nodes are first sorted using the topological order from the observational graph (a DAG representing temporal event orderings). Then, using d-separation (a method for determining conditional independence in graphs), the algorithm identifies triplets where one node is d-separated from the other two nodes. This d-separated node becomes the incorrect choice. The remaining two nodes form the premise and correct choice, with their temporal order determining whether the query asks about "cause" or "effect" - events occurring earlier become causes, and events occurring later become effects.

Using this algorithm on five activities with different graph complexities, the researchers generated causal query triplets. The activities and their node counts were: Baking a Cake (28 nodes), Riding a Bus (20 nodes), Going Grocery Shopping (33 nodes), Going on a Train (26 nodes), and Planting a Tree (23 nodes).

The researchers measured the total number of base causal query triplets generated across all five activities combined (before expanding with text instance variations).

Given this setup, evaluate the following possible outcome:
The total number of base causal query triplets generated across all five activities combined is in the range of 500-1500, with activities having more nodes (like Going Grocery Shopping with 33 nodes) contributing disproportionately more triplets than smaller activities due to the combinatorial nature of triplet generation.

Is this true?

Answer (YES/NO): NO